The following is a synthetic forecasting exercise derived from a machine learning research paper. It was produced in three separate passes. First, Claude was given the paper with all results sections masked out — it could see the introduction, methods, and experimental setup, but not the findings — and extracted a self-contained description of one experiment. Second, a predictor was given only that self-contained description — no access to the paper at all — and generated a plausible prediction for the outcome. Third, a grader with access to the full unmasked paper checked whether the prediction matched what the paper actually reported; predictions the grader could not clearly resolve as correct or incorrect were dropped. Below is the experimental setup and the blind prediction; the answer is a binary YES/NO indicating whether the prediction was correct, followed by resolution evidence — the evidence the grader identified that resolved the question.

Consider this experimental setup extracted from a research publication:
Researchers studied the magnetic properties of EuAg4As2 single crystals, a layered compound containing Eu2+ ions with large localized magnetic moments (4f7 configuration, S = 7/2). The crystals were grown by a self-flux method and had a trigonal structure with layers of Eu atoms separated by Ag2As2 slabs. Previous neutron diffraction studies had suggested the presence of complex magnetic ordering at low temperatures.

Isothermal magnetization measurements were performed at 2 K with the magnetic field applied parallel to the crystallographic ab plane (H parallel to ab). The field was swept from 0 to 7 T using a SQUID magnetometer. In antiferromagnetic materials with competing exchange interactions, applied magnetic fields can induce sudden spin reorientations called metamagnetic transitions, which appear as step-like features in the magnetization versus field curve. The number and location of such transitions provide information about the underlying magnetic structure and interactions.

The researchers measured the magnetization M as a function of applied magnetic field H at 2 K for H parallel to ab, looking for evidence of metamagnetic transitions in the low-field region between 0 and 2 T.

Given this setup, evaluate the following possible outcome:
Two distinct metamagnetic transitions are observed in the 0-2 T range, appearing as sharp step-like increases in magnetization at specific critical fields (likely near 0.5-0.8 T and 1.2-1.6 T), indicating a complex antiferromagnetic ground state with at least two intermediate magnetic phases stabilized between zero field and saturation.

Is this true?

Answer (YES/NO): NO